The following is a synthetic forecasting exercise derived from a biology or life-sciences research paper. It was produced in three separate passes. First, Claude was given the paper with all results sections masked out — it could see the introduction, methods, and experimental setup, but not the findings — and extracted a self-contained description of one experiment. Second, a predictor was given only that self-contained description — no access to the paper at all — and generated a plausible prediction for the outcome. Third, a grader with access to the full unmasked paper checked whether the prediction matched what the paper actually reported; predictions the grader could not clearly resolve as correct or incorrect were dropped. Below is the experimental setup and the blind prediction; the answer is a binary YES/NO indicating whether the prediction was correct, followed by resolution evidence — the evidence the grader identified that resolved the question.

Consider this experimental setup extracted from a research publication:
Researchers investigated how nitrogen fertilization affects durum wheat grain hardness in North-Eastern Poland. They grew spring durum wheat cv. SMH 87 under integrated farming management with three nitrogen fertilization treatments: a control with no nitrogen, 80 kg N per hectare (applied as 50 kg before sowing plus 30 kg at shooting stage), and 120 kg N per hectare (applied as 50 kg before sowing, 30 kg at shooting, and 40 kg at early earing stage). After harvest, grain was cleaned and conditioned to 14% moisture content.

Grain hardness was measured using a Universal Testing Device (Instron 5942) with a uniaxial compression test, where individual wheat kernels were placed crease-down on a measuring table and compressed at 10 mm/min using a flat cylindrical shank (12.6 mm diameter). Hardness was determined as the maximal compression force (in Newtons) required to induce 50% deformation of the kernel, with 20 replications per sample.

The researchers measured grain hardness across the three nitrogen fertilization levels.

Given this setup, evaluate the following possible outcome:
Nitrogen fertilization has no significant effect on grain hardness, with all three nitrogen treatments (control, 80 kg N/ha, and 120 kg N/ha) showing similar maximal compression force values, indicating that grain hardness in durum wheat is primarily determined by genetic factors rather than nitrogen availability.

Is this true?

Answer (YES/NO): NO